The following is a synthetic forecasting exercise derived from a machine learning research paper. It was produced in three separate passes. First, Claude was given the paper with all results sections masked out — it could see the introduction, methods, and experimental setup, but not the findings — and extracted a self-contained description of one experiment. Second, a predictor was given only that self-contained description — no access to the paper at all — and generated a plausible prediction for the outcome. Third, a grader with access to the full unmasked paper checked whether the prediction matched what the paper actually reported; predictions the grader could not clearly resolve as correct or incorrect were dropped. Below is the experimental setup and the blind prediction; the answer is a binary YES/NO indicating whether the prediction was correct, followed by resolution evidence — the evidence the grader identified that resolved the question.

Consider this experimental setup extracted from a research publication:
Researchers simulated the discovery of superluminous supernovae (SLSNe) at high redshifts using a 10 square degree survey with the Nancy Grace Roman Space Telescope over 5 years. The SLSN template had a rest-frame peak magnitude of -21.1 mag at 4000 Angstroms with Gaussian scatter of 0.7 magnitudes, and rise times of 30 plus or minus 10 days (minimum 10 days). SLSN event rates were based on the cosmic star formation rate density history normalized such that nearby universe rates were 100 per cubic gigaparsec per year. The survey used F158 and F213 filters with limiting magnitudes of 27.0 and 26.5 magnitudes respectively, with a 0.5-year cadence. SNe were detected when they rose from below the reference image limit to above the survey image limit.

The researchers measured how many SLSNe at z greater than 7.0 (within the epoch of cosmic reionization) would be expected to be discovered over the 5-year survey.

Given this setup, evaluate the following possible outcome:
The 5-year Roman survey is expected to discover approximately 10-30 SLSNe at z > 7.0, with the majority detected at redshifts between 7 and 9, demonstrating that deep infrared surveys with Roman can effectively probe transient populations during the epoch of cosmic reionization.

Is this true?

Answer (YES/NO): NO